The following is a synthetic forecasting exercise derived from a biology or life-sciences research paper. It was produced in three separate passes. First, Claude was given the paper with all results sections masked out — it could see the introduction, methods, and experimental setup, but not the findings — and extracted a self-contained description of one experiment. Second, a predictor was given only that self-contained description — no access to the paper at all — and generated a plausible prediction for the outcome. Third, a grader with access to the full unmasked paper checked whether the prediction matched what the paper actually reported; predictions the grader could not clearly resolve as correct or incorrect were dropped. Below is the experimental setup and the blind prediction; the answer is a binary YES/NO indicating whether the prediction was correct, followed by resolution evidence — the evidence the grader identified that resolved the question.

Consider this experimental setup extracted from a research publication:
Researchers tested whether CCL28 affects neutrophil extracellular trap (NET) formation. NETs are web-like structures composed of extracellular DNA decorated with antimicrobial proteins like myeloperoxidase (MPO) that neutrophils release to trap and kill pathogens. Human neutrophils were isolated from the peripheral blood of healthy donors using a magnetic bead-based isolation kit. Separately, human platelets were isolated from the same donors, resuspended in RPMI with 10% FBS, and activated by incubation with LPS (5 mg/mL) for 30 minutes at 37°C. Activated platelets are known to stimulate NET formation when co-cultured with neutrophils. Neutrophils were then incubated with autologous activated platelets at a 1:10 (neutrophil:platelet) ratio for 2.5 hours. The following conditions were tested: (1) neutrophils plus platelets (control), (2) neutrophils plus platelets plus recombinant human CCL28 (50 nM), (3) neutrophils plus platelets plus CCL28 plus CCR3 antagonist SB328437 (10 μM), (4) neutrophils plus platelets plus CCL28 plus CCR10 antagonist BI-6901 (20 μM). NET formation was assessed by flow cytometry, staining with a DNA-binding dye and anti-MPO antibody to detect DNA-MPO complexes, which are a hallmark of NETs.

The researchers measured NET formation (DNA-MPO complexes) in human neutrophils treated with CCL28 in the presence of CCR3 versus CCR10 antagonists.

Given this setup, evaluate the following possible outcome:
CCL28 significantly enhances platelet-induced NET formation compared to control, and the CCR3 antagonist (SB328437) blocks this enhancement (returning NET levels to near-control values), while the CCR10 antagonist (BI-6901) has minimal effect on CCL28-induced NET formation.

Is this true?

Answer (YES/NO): YES